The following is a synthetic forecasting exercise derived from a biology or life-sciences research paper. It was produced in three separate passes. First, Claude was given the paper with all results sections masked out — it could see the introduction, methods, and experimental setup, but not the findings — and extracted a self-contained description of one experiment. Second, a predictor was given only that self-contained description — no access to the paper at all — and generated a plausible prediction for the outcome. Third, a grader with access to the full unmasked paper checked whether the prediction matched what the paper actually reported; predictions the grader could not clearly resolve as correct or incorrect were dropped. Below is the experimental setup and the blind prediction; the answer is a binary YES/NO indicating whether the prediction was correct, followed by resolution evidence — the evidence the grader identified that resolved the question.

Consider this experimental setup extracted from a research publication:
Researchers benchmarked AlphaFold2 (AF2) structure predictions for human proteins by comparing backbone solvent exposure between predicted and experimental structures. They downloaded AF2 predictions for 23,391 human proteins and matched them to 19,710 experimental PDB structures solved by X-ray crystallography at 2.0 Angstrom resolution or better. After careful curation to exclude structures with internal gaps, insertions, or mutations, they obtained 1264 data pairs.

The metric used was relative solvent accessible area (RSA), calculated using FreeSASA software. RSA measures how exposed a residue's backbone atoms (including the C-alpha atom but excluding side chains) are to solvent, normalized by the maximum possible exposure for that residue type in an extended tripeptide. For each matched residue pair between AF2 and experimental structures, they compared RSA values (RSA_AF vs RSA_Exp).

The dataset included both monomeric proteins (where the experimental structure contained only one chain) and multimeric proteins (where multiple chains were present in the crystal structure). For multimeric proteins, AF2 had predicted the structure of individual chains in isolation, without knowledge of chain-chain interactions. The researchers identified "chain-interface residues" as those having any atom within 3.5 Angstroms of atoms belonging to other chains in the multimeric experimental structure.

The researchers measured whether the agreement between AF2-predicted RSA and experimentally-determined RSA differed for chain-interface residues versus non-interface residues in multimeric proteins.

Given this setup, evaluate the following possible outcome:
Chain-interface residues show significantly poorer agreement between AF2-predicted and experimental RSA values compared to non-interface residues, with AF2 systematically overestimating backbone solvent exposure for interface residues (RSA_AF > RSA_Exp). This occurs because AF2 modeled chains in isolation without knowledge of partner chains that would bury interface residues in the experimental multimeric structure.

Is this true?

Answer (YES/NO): YES